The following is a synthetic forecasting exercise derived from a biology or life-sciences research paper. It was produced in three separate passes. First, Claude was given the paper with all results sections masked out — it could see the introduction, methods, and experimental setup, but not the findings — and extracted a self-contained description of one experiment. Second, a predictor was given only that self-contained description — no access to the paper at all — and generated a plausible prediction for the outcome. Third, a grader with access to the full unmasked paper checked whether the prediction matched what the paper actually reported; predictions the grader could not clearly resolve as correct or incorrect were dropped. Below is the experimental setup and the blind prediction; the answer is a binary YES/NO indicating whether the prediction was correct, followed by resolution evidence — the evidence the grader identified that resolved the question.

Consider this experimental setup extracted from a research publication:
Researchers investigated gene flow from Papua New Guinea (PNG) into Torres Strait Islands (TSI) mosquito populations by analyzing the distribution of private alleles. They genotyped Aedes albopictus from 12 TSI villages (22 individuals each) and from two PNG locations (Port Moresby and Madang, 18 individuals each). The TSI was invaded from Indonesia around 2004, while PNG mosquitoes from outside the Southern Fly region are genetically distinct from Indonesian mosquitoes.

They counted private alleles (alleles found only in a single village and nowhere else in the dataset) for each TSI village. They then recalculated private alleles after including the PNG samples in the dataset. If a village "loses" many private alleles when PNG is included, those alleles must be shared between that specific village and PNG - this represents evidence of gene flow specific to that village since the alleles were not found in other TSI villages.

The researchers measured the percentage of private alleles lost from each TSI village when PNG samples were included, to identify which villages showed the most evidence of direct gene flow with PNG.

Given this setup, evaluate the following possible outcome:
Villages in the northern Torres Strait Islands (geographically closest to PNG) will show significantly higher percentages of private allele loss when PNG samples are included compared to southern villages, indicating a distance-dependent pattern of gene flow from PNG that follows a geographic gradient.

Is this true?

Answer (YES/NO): NO